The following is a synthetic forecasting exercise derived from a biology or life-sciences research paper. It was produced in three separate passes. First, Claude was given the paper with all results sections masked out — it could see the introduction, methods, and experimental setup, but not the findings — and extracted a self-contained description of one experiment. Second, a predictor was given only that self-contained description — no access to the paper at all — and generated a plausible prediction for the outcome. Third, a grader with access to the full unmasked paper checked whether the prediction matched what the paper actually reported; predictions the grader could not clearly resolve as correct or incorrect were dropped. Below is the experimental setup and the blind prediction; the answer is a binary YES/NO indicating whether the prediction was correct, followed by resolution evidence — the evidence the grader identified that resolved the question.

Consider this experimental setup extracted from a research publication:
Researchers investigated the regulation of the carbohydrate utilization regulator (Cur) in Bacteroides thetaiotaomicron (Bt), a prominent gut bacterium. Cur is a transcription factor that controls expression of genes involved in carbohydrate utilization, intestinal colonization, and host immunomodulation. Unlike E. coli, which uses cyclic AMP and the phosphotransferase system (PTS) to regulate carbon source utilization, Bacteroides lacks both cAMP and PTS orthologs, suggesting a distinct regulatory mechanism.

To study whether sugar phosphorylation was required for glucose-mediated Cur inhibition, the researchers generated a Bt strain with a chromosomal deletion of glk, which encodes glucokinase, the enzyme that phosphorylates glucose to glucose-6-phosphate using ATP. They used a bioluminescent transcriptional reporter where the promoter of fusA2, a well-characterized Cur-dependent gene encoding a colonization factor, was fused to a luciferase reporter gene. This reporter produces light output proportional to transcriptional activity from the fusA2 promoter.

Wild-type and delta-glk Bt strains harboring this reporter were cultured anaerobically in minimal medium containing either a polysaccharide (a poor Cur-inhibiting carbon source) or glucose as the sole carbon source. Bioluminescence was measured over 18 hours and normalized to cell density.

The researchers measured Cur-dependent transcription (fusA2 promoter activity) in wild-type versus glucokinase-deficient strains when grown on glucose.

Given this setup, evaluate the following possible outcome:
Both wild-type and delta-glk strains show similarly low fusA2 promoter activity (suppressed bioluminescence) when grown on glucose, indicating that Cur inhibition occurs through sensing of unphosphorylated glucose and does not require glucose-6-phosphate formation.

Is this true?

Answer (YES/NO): NO